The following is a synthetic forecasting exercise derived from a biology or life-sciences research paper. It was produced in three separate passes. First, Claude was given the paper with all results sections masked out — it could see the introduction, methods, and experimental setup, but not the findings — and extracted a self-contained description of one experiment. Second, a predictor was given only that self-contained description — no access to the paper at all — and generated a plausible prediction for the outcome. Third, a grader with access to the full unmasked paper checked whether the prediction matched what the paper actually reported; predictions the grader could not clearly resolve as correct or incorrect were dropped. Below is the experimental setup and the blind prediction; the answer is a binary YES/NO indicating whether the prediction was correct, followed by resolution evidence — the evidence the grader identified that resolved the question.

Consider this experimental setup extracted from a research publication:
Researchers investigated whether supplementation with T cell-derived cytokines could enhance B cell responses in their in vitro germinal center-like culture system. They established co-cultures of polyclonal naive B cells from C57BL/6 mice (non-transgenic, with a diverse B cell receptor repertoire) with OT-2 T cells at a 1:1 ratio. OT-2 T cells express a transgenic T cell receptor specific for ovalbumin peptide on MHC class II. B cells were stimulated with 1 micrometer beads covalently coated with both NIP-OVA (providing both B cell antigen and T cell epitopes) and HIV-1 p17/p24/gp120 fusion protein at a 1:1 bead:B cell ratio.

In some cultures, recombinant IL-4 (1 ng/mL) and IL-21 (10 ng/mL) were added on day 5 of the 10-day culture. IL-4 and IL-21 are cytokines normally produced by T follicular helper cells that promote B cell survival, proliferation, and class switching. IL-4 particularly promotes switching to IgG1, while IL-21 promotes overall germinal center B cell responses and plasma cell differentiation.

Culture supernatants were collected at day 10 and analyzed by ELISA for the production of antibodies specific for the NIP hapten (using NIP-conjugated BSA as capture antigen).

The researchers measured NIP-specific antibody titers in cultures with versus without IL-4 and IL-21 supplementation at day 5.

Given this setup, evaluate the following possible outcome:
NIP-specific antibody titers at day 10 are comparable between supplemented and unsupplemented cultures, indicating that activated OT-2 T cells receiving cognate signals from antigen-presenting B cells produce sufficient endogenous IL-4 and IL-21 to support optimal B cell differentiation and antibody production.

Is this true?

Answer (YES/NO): NO